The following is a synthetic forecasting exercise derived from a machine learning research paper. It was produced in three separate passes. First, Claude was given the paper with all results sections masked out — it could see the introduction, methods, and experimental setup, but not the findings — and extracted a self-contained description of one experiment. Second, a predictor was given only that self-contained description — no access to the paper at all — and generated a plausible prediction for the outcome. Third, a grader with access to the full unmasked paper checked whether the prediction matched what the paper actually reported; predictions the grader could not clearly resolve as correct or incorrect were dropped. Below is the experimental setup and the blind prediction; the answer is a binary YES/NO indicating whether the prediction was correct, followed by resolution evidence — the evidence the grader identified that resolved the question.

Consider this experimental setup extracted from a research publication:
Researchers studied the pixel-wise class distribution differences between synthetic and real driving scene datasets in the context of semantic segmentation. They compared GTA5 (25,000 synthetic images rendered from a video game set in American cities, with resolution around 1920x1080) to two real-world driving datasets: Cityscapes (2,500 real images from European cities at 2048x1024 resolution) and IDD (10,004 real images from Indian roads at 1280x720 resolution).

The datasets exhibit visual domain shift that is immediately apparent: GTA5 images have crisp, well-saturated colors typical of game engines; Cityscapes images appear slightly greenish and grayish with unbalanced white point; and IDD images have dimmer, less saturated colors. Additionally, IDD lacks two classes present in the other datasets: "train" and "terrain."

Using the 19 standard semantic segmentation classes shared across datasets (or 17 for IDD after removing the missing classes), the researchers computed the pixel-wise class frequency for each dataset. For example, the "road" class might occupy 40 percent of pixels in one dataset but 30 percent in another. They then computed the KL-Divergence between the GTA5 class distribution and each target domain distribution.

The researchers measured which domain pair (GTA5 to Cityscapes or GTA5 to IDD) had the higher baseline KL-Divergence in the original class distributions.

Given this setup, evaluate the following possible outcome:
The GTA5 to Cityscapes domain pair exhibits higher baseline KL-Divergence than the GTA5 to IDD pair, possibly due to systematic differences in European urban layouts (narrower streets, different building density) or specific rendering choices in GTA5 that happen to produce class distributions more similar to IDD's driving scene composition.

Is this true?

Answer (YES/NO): NO